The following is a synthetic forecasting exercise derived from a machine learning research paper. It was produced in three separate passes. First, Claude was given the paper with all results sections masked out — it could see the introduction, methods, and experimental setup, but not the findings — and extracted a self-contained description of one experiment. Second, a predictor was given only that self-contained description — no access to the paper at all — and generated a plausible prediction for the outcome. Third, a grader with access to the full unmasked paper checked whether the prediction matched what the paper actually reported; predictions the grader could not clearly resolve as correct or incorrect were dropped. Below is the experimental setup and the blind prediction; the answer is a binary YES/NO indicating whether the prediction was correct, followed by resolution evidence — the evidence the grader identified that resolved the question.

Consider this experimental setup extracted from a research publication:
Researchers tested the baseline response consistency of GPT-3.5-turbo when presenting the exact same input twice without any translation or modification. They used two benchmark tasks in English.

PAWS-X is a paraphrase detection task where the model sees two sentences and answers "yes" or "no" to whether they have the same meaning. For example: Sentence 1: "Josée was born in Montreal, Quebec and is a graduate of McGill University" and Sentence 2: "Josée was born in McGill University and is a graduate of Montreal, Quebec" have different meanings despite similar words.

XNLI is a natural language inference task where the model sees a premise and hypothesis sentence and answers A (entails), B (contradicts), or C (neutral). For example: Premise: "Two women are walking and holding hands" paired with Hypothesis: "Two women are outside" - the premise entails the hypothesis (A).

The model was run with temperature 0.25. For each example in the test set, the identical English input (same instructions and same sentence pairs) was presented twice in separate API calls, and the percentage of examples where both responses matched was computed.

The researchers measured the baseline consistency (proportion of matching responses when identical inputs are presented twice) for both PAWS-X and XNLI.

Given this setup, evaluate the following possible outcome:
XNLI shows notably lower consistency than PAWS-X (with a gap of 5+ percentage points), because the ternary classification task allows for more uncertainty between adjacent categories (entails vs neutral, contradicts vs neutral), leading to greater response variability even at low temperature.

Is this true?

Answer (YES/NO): NO